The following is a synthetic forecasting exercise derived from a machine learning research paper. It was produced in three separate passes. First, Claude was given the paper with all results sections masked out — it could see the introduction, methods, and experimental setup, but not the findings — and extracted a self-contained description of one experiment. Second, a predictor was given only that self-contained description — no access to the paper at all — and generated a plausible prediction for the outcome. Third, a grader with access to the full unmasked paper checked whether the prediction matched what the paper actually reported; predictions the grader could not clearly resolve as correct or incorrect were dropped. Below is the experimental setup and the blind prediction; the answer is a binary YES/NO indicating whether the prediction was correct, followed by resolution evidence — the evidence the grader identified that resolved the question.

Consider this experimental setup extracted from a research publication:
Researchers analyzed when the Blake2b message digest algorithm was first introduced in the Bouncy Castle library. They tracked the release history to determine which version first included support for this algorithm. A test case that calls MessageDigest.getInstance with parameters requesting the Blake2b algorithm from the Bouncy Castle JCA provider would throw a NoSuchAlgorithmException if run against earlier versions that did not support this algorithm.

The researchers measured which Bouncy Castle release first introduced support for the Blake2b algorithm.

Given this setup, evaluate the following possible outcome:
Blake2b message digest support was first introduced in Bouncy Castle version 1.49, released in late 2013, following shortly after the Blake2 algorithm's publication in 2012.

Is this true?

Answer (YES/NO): NO